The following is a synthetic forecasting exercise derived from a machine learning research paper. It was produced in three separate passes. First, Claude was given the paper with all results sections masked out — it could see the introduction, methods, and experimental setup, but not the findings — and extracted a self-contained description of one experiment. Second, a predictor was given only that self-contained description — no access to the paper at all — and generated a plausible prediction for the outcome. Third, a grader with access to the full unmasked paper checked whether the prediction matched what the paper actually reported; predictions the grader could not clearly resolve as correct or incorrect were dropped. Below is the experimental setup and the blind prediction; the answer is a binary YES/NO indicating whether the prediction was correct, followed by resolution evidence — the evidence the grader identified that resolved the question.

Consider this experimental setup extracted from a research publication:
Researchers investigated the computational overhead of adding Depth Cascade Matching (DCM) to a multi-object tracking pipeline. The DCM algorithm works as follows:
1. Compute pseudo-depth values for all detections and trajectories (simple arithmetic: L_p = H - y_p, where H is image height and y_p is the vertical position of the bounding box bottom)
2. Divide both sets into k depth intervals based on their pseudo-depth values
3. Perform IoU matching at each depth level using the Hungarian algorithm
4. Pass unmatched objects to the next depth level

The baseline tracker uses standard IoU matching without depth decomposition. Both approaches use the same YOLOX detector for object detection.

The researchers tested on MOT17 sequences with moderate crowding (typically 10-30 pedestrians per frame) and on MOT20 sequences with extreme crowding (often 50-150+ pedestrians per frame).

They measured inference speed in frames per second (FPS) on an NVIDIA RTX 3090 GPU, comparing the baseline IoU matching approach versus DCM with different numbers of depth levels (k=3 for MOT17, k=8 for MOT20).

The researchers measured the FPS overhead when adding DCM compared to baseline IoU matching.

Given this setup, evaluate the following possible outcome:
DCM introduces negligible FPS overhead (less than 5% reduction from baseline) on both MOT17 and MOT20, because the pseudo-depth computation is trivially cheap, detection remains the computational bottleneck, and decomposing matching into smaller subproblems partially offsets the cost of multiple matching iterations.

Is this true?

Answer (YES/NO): NO